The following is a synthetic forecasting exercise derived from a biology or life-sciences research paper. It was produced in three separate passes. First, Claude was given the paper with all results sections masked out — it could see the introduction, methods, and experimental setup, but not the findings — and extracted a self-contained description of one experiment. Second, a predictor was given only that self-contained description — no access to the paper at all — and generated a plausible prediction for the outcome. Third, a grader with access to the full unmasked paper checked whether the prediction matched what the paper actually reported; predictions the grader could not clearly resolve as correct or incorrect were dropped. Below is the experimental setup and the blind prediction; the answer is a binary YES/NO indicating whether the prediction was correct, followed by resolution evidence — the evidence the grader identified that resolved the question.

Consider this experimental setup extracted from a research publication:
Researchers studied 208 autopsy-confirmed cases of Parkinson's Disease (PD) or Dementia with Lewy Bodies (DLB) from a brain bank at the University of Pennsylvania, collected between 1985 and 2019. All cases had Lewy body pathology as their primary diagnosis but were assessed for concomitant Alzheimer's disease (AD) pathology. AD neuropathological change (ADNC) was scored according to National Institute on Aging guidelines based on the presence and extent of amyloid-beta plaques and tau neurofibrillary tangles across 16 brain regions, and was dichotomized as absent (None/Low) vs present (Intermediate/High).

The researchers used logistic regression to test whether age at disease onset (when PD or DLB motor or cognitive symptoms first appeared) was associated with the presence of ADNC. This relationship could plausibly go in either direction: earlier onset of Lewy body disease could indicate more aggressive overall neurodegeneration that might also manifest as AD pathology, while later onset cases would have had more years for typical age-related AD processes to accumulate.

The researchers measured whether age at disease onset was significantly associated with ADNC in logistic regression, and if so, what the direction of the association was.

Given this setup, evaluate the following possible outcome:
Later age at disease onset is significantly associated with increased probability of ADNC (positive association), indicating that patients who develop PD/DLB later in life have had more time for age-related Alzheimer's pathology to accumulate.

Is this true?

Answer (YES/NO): YES